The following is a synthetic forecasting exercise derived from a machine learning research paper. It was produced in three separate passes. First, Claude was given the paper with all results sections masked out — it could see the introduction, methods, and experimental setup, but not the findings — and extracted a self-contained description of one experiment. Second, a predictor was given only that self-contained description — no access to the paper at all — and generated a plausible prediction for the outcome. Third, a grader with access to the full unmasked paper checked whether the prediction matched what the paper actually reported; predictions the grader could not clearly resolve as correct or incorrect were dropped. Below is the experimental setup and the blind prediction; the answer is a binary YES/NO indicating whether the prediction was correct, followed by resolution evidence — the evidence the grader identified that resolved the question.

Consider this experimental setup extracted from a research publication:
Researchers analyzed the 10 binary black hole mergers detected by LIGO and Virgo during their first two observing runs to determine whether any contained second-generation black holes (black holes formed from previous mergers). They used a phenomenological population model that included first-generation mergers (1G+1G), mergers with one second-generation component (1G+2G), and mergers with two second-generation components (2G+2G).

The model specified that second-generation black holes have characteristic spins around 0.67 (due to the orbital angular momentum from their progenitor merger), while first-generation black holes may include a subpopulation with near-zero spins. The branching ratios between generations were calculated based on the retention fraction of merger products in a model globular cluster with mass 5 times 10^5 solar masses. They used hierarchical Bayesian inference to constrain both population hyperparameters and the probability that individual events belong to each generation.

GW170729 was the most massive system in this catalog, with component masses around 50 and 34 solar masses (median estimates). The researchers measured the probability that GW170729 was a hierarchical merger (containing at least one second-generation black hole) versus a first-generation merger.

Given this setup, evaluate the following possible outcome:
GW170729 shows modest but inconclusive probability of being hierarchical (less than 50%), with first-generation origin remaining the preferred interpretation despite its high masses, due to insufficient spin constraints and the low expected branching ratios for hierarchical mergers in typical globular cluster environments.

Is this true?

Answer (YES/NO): NO